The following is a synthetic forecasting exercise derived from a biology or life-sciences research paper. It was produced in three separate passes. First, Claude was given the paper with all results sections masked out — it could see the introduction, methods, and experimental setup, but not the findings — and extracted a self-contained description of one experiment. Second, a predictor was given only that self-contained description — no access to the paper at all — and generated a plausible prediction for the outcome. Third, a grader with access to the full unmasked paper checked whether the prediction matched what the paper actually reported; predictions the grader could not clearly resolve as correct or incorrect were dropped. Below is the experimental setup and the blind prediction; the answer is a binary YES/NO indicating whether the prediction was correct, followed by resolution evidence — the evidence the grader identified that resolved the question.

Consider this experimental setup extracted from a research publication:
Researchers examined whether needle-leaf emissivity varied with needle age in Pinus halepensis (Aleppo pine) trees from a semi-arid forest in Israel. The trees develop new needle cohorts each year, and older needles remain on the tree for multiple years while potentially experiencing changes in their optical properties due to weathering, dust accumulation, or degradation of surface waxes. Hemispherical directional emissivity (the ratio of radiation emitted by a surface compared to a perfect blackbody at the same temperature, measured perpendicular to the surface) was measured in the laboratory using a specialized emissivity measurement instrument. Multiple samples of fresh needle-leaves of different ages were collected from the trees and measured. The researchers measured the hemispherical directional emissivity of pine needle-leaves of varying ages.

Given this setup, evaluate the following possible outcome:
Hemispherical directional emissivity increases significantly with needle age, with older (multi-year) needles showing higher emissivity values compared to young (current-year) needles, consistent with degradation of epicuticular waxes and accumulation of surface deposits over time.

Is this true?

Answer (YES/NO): NO